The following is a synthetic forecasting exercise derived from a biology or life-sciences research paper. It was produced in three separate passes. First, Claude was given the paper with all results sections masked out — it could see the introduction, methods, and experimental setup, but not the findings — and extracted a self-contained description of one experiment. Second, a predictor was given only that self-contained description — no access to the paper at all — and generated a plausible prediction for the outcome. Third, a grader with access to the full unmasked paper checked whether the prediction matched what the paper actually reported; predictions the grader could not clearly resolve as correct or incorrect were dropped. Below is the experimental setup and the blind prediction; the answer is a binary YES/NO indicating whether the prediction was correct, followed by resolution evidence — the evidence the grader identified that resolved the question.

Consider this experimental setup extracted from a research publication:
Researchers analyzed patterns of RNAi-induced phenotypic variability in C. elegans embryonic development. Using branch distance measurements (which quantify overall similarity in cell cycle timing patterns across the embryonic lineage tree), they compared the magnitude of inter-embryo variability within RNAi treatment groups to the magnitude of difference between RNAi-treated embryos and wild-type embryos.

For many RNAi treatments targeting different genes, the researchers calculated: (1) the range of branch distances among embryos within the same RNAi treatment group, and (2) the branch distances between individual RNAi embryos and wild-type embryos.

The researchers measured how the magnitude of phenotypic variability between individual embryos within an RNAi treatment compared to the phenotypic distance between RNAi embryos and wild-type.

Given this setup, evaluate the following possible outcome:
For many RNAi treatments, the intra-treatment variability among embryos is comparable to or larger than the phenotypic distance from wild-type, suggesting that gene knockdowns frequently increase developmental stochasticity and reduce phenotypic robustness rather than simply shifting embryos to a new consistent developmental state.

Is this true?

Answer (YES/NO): YES